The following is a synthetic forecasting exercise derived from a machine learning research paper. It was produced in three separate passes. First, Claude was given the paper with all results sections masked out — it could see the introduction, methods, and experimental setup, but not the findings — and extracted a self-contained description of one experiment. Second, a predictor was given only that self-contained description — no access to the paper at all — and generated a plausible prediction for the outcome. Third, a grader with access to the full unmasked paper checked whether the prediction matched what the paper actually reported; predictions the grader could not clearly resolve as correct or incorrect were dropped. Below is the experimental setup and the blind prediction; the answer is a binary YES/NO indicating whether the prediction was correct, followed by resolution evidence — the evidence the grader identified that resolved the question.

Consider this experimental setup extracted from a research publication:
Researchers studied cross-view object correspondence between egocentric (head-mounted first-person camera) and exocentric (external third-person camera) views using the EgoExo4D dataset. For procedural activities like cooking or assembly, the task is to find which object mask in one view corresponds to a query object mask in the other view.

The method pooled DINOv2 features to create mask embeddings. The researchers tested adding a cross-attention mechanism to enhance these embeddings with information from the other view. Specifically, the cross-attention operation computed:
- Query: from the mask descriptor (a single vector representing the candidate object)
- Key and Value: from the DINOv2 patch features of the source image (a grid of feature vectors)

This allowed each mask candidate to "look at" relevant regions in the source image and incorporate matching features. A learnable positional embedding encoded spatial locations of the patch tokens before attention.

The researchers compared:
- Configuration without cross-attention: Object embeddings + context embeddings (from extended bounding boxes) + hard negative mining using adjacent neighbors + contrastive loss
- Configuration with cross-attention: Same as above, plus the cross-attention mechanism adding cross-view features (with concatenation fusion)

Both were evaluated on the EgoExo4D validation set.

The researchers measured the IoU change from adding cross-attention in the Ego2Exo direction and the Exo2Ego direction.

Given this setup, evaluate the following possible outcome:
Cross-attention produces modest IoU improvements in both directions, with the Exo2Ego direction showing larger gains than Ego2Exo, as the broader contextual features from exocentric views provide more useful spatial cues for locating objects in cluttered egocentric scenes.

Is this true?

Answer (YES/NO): YES